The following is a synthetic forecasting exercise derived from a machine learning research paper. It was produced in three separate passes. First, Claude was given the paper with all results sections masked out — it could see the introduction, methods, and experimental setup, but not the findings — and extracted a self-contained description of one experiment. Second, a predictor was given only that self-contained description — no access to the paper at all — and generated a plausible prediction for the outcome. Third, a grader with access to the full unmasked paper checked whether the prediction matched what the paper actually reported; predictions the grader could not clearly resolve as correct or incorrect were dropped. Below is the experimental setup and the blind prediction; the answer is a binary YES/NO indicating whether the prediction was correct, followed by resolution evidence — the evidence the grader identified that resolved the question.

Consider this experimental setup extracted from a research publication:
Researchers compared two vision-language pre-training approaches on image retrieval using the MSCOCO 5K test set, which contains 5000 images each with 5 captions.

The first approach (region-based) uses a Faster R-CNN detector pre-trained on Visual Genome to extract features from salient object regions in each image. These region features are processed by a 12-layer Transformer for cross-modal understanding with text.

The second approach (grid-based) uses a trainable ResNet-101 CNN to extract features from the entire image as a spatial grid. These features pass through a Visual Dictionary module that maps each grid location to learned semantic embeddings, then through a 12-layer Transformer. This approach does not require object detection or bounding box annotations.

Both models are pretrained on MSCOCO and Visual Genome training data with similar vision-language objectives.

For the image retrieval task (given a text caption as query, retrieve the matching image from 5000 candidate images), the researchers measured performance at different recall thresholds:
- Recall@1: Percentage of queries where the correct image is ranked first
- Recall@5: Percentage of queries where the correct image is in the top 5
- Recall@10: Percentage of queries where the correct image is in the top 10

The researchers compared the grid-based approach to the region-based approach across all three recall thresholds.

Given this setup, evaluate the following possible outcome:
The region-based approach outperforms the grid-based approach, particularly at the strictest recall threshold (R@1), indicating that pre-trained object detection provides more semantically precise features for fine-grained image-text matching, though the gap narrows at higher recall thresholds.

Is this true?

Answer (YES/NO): NO